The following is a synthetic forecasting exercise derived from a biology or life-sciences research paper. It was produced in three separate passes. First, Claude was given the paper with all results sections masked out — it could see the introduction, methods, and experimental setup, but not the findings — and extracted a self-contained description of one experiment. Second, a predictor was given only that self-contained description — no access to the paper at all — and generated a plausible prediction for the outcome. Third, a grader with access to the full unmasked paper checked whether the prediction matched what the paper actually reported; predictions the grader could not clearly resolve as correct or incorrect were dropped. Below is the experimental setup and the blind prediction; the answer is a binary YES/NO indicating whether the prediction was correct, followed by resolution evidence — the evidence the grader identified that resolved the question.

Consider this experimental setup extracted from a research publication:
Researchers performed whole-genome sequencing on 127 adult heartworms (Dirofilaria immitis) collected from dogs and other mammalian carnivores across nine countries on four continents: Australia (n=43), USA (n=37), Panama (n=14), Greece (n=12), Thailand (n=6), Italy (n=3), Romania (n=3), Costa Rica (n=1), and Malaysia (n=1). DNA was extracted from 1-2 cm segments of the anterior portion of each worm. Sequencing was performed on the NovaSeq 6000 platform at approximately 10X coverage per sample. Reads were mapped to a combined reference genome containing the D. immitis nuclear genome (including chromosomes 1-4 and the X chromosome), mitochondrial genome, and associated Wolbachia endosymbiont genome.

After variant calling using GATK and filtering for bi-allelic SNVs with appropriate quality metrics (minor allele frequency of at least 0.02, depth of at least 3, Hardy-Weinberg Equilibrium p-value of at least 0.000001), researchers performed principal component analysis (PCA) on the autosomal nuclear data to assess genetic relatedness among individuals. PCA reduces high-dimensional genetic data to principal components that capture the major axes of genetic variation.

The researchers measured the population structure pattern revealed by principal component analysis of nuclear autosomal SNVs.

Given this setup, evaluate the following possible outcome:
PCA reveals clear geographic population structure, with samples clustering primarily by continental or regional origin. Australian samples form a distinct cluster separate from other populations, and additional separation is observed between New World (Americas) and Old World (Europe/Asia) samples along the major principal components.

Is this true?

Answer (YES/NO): NO